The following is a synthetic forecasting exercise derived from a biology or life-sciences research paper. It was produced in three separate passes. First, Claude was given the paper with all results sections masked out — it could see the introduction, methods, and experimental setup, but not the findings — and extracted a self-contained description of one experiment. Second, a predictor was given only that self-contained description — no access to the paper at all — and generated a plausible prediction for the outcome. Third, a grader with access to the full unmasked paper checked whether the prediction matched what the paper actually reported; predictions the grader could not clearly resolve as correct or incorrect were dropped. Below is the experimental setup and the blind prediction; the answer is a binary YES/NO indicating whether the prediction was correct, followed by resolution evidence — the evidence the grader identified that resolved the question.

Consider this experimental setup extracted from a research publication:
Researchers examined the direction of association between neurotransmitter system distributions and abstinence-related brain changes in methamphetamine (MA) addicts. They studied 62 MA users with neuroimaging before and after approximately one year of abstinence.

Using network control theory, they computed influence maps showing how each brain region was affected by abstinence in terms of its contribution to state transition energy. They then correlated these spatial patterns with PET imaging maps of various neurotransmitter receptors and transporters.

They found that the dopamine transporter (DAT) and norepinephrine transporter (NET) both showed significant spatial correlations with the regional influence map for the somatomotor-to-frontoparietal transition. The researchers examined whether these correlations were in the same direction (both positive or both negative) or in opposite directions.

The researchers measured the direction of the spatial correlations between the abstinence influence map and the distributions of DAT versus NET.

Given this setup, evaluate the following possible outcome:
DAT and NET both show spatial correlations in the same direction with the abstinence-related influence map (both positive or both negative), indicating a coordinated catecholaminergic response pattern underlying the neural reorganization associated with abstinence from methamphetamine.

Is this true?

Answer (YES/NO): NO